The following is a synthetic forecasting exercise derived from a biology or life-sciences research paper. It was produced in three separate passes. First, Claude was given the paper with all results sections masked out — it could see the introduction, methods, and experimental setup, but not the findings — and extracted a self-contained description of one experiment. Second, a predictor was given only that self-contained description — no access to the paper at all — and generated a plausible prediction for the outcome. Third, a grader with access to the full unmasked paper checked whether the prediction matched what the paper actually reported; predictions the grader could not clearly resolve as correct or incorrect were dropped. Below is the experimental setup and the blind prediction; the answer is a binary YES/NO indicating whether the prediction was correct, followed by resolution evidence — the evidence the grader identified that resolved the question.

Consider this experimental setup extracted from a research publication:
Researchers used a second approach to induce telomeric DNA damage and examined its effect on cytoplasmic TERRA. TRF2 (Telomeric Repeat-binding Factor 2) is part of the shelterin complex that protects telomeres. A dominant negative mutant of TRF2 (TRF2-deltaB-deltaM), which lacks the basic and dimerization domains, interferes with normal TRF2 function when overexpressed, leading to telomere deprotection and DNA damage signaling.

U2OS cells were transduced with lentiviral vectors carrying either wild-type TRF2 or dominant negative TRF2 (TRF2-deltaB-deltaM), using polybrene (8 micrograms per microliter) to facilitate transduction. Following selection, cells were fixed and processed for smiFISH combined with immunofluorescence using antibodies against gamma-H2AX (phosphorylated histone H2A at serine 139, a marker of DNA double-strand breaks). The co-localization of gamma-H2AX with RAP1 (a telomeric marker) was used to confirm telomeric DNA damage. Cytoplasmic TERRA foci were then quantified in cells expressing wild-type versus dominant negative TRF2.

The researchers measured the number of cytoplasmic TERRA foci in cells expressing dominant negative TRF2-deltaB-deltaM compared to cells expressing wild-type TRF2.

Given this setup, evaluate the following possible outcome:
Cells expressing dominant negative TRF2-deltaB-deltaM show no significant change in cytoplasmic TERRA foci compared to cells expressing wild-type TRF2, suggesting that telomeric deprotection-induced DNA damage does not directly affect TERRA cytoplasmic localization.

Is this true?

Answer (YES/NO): NO